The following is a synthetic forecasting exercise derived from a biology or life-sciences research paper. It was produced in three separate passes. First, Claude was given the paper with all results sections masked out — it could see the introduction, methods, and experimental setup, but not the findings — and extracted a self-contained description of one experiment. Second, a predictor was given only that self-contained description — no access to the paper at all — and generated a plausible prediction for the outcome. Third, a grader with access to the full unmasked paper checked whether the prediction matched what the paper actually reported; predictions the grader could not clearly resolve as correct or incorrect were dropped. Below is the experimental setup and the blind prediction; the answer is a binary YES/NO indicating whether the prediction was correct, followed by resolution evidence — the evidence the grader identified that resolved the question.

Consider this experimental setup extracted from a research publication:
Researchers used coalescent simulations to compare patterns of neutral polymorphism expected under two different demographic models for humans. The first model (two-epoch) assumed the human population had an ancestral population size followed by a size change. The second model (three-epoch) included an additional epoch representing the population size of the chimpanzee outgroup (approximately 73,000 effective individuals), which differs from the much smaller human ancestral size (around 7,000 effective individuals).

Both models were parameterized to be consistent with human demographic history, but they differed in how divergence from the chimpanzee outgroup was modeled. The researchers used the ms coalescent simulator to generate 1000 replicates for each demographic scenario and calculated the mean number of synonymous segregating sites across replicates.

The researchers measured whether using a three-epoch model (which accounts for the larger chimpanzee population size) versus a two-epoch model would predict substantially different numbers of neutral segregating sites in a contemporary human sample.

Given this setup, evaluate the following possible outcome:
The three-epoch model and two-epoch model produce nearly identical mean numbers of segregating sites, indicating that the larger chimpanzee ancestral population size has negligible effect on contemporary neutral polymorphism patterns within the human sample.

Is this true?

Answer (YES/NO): YES